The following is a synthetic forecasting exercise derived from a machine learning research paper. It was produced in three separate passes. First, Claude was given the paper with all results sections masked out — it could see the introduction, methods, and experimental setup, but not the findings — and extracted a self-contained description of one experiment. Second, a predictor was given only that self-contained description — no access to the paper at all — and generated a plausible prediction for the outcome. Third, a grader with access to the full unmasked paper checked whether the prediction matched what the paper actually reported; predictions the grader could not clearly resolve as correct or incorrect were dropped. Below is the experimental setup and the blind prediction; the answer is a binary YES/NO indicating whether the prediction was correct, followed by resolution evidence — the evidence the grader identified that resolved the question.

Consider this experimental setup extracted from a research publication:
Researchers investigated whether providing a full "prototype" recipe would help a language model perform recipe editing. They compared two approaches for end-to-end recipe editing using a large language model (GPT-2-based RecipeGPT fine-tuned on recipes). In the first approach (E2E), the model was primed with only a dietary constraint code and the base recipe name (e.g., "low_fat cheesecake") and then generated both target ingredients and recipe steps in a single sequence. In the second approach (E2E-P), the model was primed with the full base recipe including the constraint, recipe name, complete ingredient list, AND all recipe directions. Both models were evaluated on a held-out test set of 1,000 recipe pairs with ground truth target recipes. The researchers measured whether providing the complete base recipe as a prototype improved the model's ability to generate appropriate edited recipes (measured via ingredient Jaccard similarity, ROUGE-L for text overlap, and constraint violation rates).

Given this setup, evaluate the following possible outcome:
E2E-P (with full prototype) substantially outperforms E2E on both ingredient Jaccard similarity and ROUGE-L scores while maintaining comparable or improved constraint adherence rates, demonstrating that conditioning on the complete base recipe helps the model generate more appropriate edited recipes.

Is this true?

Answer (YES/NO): NO